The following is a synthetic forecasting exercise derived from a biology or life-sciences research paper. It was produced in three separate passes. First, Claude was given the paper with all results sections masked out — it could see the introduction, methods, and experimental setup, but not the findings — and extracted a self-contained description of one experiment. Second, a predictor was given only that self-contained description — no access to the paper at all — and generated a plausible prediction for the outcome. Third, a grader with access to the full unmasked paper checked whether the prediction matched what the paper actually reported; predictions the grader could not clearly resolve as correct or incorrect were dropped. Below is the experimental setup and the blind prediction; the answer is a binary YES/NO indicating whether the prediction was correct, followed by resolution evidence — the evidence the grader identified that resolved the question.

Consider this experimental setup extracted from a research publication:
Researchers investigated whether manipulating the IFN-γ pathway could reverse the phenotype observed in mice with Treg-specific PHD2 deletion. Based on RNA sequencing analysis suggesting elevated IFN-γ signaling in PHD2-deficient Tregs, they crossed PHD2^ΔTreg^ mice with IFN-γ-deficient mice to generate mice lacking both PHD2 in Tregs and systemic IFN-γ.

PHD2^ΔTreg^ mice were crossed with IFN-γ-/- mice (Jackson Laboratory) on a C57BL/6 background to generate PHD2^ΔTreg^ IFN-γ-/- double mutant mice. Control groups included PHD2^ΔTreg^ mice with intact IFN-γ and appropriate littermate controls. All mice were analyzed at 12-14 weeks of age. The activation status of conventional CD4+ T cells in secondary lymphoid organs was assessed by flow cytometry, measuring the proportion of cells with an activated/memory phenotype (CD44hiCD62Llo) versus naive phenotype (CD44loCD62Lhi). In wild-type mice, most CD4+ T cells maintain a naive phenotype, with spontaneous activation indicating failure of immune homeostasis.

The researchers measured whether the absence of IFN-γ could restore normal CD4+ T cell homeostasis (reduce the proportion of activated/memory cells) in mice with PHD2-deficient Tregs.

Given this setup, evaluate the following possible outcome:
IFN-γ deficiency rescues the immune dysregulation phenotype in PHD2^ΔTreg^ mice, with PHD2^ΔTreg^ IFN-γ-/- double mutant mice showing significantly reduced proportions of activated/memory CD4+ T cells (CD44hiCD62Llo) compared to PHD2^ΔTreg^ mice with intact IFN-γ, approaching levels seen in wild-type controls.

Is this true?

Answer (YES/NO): YES